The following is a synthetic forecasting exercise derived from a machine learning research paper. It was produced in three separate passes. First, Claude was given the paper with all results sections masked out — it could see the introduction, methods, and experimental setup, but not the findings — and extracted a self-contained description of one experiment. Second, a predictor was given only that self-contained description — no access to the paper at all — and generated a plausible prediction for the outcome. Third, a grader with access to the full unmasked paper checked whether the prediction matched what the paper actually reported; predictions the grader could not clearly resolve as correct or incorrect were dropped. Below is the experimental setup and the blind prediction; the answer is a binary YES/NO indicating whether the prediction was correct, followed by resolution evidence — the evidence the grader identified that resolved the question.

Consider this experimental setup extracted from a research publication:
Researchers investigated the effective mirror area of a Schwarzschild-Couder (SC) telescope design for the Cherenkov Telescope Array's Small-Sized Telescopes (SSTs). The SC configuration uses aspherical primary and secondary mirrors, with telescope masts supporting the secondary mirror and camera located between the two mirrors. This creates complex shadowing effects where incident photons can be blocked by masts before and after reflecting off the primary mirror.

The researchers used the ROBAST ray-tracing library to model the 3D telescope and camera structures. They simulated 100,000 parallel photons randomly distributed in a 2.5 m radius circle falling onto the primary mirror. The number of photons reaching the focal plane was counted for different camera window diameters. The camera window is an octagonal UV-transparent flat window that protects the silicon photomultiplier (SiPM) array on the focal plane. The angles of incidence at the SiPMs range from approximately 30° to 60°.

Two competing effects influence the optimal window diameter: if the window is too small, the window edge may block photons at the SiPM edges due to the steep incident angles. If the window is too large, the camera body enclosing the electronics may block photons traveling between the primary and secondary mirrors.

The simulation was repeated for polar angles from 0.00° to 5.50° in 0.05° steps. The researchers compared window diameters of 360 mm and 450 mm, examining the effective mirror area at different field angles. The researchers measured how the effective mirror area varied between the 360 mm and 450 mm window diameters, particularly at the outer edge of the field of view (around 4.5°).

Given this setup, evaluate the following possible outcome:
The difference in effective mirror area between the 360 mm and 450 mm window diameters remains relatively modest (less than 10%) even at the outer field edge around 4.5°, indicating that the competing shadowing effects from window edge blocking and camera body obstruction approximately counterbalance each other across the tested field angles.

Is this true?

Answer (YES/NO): NO